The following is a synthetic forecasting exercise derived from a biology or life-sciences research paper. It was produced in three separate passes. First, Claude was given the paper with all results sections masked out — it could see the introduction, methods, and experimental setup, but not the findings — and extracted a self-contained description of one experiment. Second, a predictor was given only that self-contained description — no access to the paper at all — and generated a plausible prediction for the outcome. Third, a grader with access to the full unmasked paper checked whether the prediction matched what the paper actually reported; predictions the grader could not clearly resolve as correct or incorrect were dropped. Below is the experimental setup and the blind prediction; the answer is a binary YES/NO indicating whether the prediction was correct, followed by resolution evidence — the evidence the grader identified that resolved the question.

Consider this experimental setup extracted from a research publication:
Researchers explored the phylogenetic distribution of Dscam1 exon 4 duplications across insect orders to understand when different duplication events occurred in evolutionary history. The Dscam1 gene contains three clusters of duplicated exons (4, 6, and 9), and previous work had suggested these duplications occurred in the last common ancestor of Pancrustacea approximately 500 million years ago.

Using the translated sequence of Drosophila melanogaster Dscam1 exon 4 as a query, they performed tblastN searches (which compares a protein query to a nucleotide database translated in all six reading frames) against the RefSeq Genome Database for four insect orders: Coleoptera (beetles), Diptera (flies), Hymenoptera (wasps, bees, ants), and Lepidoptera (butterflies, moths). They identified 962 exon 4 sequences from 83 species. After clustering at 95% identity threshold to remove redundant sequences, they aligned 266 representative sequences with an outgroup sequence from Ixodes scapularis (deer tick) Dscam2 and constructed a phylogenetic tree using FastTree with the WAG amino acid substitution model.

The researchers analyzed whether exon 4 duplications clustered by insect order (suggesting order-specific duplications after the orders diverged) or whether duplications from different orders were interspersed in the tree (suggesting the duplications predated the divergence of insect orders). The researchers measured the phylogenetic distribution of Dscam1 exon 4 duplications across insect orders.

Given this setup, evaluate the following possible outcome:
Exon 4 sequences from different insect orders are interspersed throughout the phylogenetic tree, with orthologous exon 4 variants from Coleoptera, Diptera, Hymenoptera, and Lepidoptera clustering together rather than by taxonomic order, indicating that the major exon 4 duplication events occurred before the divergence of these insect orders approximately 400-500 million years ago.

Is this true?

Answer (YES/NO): YES